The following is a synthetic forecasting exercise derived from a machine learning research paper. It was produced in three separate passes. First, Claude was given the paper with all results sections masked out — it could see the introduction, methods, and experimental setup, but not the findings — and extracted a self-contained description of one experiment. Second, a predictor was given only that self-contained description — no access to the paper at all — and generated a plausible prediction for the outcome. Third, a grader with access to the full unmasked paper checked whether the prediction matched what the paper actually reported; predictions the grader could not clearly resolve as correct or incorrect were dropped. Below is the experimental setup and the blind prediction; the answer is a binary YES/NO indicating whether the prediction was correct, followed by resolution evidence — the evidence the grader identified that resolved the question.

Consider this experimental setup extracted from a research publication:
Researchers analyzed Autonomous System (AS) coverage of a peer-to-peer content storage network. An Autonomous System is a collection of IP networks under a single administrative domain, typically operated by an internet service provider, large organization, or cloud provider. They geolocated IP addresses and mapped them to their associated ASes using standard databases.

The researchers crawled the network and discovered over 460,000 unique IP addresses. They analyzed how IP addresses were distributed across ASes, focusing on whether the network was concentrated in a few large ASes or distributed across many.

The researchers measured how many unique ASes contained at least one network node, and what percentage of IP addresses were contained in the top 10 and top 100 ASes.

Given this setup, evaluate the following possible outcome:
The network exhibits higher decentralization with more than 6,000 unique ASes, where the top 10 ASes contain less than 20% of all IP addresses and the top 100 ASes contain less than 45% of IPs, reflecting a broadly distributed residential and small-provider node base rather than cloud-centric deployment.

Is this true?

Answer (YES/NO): NO